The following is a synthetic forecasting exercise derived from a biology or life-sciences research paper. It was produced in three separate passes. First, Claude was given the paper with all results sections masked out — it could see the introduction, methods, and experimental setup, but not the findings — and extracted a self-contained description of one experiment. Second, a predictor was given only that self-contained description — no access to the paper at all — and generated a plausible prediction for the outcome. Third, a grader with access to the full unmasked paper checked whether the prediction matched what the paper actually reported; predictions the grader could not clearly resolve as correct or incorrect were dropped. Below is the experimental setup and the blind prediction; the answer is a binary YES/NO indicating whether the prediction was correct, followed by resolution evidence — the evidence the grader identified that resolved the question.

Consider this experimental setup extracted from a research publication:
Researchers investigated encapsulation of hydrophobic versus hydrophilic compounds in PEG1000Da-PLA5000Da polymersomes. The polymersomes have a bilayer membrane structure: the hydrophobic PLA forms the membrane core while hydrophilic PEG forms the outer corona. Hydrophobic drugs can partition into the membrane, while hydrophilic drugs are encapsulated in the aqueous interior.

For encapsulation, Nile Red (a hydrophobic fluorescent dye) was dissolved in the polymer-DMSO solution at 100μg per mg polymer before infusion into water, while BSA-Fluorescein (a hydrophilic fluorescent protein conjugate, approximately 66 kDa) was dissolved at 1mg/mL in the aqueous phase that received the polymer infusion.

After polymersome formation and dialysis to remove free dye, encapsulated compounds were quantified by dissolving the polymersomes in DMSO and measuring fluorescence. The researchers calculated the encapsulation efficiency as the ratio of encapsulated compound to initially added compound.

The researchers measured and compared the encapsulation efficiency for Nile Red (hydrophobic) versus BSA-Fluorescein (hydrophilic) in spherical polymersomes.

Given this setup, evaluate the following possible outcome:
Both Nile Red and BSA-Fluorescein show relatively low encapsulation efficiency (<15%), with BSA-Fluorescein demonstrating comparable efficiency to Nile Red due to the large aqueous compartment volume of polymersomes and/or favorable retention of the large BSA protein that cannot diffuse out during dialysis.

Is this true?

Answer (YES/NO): NO